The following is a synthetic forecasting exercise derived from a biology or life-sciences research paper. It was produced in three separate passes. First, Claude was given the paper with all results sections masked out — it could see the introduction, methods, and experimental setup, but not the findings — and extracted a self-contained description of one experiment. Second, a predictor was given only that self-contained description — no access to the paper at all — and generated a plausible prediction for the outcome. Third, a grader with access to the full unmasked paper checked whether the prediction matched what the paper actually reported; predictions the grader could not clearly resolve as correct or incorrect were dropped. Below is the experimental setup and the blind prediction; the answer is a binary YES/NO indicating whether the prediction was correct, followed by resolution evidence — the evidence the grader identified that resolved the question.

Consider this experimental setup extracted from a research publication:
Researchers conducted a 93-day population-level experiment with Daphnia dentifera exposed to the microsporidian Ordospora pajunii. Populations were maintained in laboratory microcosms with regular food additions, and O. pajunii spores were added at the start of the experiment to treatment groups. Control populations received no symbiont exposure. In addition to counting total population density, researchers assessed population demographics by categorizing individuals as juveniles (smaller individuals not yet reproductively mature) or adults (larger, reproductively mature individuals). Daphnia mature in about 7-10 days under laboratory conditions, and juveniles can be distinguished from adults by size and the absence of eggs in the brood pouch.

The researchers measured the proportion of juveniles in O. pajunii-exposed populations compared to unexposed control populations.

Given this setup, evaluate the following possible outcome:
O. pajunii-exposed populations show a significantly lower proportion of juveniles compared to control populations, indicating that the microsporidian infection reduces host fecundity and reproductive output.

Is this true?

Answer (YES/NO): NO